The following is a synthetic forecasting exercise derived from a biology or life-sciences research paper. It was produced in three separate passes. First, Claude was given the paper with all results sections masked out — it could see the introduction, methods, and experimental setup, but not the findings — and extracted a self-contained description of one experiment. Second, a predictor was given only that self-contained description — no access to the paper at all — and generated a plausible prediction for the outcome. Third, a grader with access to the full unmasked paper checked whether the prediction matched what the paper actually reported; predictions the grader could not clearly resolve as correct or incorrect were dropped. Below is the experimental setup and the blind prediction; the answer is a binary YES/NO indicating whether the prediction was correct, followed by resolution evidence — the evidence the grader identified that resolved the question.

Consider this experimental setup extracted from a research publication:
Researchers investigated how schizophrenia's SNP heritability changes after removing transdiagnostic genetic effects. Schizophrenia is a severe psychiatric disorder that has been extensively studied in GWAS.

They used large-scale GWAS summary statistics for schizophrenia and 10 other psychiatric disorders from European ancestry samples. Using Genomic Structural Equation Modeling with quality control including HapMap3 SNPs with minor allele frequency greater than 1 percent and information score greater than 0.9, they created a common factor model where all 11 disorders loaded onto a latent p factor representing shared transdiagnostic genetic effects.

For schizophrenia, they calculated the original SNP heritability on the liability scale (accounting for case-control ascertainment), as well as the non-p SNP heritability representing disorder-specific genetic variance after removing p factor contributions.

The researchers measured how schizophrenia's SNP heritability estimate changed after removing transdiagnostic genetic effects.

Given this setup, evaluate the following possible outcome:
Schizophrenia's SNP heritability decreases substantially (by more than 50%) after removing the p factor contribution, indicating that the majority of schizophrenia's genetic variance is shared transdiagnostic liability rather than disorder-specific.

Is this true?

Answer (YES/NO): NO